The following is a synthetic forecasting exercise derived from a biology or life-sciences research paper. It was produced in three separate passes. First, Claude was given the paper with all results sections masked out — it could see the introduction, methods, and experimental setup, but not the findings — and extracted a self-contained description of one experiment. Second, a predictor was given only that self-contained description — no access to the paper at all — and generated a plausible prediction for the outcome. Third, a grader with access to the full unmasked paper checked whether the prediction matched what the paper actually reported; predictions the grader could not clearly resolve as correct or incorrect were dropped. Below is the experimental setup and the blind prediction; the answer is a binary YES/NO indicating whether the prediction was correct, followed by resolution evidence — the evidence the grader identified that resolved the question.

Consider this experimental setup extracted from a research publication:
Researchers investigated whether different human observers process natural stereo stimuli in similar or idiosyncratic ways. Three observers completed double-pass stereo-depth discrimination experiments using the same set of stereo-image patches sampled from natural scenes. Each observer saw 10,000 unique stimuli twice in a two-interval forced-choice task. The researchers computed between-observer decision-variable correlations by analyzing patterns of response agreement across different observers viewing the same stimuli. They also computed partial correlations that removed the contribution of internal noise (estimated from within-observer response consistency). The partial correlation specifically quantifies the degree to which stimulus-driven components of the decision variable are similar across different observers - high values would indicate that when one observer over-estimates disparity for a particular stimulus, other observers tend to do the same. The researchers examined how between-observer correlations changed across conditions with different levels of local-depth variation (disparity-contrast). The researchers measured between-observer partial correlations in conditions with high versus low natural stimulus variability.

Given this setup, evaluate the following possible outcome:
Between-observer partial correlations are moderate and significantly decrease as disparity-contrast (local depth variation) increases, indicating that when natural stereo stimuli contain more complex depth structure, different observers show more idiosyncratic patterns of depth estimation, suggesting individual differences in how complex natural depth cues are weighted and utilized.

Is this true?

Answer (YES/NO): NO